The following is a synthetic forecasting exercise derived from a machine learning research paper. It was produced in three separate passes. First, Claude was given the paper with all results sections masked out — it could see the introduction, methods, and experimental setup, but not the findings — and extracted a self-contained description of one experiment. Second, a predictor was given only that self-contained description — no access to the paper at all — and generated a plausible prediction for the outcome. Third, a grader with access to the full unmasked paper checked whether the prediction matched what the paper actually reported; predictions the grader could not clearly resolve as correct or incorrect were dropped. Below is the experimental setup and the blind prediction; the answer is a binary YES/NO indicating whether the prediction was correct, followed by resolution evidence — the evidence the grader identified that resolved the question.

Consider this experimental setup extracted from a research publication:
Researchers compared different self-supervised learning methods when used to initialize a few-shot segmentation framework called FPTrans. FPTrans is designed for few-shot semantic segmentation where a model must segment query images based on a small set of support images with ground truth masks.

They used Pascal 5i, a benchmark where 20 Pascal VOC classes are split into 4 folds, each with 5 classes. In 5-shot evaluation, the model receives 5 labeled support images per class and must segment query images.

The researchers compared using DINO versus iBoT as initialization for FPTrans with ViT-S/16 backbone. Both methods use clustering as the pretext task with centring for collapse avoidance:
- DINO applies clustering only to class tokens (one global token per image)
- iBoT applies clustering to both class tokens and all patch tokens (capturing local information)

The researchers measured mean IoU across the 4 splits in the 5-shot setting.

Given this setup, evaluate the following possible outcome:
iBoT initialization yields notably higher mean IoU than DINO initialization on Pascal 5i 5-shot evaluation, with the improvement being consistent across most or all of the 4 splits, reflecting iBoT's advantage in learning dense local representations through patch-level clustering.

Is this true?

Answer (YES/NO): NO